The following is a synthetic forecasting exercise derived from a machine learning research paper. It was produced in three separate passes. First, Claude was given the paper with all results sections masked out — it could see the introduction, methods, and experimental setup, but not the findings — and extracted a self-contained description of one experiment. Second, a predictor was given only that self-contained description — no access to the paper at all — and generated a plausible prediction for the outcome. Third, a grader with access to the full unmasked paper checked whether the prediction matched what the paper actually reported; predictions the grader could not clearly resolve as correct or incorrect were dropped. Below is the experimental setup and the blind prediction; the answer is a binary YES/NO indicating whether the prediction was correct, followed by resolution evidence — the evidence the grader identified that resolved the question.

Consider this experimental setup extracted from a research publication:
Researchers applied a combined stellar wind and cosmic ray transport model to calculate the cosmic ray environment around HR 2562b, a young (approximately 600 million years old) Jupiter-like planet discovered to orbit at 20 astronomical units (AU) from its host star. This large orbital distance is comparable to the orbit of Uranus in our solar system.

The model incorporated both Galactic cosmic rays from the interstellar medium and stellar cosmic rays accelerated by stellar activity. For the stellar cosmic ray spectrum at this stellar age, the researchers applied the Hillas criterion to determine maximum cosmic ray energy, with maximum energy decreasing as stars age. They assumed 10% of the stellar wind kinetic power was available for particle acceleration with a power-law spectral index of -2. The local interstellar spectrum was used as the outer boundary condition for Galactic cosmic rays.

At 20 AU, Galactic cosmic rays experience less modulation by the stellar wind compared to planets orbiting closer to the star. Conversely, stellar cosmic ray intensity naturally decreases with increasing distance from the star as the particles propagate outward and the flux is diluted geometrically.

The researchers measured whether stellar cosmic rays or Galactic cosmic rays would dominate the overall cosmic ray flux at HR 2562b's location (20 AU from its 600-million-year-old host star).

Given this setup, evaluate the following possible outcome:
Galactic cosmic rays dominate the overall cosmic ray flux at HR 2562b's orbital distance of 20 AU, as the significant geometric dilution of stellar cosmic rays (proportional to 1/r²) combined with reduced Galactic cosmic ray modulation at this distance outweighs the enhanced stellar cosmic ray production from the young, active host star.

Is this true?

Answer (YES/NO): NO